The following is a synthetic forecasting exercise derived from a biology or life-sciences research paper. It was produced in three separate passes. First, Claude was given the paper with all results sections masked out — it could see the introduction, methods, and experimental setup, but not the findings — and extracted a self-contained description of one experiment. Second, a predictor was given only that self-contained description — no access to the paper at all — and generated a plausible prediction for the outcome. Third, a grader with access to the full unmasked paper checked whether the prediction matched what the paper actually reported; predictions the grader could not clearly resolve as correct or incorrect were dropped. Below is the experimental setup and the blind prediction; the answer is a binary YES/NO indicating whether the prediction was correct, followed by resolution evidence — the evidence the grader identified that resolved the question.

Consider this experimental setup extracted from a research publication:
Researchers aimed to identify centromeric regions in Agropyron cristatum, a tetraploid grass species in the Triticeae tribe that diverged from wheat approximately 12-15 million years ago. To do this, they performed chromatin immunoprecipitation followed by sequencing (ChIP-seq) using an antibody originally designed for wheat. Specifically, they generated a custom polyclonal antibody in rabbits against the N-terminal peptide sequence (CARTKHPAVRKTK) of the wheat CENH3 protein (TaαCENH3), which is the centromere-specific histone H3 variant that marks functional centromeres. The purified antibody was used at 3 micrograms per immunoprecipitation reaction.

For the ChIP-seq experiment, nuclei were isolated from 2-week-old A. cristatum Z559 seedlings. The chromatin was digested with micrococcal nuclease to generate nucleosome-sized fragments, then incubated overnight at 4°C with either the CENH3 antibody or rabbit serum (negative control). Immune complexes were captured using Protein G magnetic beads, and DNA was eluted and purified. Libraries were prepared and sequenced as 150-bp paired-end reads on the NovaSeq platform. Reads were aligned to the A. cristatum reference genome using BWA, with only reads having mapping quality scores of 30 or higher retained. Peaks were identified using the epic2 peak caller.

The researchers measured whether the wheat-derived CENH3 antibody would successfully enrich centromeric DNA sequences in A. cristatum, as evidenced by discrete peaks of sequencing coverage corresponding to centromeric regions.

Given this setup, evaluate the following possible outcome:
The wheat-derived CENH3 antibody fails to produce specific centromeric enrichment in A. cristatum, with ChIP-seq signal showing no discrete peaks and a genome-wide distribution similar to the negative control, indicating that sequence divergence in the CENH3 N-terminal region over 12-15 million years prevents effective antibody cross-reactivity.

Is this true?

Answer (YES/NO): NO